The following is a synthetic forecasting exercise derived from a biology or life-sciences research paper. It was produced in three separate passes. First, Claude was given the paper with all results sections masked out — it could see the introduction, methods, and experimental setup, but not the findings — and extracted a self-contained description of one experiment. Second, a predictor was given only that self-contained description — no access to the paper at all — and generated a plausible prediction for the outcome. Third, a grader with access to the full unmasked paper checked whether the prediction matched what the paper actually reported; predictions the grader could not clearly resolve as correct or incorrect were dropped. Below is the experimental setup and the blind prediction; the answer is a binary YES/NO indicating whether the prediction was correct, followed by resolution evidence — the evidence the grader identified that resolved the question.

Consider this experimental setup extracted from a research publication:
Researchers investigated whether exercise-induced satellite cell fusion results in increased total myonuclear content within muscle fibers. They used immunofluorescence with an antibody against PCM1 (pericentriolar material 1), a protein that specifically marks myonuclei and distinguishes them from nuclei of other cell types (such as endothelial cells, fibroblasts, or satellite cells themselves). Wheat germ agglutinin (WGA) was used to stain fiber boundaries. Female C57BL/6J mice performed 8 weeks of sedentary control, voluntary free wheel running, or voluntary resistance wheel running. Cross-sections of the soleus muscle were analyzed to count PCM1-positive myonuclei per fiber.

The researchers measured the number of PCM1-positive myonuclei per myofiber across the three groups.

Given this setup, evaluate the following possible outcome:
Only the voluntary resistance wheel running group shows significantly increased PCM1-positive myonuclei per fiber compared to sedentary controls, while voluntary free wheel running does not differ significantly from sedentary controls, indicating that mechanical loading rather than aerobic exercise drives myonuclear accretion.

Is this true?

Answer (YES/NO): YES